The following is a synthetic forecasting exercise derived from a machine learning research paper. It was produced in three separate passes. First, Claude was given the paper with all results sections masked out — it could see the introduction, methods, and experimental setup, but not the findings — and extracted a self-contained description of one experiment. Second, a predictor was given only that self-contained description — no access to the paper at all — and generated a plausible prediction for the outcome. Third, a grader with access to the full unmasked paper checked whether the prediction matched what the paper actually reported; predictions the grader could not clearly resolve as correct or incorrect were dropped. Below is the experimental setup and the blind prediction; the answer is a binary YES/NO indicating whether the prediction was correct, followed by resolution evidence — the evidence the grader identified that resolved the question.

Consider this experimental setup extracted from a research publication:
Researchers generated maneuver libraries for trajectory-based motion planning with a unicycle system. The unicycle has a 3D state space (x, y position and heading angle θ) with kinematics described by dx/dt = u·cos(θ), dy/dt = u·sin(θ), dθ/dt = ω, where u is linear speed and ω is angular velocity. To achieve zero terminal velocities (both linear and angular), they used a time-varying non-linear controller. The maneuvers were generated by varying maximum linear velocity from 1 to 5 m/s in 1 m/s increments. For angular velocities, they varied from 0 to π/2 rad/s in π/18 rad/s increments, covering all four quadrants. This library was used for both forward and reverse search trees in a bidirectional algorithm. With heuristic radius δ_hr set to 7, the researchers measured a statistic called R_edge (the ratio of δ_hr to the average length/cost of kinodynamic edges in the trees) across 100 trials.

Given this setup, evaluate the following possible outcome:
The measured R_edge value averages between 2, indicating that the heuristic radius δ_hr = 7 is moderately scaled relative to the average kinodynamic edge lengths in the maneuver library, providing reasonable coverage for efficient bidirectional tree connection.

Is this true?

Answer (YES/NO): NO